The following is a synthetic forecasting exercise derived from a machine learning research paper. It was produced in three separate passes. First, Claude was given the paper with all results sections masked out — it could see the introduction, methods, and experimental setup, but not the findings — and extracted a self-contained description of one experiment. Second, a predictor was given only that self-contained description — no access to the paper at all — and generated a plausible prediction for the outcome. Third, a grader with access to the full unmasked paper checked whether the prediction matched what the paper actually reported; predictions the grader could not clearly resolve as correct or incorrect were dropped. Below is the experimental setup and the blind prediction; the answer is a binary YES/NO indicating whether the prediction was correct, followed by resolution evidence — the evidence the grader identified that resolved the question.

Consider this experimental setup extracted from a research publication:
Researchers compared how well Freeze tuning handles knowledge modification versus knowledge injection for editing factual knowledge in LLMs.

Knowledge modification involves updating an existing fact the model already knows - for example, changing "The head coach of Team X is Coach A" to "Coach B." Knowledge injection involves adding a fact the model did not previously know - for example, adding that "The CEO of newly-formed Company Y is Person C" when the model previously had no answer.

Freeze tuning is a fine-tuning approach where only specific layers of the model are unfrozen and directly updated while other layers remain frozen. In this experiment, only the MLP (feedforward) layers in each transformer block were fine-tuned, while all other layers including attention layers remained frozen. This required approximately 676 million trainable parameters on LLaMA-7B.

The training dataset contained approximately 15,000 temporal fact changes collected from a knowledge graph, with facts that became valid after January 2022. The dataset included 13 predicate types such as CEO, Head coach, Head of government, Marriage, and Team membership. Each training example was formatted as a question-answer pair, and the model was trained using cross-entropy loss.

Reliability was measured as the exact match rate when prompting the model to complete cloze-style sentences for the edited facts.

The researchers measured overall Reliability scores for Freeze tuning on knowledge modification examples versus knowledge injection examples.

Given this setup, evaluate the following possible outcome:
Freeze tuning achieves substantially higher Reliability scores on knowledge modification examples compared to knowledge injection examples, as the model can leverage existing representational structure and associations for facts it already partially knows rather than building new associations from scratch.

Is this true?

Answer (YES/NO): YES